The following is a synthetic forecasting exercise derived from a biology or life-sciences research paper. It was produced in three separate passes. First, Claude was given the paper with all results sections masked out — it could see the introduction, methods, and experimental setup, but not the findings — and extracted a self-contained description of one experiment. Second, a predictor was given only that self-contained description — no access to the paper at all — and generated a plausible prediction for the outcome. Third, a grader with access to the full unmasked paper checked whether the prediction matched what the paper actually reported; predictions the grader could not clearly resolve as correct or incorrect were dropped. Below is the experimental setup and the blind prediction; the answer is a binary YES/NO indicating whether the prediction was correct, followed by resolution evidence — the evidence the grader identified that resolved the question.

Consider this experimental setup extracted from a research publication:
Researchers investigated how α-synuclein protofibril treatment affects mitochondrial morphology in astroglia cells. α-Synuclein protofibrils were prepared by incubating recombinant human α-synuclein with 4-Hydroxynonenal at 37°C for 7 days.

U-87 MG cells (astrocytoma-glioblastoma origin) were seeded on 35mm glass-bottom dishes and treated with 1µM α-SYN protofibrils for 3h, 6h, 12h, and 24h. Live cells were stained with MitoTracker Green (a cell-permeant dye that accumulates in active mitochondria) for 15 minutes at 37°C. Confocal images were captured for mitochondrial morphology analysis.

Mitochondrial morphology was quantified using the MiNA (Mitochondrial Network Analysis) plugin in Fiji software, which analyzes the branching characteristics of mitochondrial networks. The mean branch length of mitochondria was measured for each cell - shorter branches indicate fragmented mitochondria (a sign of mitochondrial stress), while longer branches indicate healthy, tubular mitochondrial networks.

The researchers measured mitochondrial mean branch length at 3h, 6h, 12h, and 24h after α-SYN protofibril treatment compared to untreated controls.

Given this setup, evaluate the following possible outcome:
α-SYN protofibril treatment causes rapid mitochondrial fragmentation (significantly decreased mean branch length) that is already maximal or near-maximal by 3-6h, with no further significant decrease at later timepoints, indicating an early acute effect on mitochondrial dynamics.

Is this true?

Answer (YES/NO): NO